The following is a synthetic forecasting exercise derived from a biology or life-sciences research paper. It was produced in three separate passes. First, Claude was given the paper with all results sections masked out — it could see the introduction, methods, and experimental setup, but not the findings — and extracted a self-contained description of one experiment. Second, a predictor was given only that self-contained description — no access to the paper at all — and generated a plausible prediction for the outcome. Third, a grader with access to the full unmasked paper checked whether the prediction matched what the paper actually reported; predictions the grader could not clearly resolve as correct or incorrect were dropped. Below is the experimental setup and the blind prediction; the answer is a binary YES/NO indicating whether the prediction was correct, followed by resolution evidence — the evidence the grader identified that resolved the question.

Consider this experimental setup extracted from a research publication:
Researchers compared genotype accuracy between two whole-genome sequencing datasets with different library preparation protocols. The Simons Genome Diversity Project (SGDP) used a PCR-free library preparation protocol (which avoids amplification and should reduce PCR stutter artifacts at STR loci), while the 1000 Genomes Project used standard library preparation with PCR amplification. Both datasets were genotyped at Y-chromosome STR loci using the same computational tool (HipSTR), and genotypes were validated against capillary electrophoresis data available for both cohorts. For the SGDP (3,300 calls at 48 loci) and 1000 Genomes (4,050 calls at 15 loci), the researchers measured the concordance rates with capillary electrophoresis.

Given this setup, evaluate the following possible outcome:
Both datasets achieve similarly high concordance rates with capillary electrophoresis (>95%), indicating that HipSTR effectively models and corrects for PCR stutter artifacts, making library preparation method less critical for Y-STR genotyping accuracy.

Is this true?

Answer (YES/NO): YES